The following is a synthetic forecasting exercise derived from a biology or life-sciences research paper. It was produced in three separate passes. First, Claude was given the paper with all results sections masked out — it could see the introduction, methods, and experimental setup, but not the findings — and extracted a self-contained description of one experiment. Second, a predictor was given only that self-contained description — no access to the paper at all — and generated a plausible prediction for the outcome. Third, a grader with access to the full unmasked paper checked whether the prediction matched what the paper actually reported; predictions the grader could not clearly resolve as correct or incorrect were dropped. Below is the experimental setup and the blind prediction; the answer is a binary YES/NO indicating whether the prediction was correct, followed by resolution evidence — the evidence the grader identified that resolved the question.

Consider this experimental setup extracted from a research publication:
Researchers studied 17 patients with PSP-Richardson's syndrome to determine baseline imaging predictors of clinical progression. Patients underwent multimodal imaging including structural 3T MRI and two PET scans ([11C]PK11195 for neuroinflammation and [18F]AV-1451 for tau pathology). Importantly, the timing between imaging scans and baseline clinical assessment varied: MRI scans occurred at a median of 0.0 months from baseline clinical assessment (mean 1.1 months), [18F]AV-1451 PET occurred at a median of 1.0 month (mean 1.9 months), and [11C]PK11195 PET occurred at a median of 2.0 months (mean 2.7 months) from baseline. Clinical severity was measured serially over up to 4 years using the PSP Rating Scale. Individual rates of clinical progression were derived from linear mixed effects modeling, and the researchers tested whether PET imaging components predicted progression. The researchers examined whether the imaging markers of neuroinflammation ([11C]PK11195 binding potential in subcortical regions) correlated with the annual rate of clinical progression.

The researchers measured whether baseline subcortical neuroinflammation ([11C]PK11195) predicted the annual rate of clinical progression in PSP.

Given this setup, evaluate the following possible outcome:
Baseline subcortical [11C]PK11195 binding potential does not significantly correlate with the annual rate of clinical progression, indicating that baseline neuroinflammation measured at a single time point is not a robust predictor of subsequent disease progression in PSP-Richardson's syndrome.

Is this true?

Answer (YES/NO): NO